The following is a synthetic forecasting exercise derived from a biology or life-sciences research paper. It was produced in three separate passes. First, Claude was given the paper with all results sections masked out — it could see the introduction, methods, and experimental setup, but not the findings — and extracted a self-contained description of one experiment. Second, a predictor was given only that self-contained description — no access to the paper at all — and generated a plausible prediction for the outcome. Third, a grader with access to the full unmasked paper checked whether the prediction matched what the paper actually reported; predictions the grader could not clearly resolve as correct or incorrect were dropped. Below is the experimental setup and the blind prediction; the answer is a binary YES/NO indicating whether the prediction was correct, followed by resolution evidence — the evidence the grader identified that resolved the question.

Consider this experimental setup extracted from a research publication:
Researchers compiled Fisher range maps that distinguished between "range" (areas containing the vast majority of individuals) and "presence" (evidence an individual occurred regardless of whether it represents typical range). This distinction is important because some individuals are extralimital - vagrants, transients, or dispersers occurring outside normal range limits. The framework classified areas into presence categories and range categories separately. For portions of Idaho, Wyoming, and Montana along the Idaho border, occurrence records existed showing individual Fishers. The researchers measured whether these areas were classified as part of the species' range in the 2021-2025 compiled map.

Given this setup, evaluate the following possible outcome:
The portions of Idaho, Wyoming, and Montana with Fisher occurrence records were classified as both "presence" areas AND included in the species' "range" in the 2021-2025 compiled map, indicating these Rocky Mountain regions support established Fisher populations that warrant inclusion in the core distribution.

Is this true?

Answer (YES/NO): NO